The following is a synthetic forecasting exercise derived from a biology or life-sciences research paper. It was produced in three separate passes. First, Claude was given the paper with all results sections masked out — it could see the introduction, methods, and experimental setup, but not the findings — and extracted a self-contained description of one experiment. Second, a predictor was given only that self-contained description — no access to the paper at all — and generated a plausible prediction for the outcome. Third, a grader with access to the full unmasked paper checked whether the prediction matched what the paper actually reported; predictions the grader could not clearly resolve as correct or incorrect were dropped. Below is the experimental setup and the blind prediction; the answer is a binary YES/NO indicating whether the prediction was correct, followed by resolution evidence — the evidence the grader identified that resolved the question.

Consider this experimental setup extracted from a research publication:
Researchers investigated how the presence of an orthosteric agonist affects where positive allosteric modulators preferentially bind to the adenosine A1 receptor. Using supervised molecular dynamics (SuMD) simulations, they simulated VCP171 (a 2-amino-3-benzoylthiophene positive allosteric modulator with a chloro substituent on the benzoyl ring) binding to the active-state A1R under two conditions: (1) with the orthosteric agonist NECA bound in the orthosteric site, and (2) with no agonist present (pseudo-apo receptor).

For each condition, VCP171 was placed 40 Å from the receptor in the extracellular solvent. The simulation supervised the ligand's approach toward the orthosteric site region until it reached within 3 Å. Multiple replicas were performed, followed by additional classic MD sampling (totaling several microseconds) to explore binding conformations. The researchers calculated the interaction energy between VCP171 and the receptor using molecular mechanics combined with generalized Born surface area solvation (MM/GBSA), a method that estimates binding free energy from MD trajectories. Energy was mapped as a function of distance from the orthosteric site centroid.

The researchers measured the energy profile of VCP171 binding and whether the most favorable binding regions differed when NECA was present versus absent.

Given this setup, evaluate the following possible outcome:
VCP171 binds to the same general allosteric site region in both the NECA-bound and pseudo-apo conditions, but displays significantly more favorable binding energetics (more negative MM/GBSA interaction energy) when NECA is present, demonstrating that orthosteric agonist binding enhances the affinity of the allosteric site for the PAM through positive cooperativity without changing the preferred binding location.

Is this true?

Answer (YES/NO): NO